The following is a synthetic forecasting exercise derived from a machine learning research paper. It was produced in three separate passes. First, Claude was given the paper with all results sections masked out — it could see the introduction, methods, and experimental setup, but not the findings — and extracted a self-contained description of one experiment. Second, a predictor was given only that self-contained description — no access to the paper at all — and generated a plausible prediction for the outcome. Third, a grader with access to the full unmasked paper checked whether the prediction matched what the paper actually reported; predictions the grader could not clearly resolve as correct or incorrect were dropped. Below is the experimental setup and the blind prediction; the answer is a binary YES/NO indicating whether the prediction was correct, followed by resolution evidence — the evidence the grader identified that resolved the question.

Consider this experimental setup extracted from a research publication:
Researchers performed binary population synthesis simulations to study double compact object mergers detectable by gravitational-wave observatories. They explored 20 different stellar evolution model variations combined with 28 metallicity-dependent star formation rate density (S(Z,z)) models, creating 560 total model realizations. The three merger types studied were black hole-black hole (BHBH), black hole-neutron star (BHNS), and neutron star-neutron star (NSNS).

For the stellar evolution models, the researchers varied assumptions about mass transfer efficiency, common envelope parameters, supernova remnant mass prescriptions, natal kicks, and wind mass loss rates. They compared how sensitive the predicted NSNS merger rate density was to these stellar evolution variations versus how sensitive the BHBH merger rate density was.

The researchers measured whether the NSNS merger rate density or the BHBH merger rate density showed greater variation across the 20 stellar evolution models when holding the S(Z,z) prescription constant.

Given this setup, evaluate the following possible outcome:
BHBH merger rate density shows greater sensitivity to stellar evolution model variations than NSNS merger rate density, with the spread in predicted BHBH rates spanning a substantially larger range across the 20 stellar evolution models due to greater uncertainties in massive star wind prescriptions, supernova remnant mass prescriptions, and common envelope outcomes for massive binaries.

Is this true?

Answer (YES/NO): NO